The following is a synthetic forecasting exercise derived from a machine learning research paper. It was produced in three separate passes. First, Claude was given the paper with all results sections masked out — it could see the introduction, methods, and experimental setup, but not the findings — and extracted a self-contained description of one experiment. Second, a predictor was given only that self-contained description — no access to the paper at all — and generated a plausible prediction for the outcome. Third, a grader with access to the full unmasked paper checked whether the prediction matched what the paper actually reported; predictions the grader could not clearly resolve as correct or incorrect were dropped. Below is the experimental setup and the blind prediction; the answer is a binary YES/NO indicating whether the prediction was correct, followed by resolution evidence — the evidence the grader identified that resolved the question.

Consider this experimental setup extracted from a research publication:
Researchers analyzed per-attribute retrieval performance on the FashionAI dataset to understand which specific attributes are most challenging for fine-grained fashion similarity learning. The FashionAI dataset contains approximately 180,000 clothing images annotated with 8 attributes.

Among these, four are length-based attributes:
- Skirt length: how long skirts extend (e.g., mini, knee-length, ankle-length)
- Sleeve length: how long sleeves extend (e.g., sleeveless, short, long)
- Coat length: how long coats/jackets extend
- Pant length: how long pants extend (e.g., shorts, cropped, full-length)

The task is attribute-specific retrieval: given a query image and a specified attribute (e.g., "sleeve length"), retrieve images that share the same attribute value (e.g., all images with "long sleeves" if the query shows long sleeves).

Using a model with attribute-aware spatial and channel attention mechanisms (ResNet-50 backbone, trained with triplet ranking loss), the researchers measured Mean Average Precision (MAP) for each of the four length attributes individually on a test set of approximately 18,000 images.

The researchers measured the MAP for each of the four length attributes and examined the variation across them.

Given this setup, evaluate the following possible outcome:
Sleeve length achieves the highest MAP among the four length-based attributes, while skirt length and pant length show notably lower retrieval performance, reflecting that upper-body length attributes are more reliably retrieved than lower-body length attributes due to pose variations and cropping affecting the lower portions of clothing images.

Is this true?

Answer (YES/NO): NO